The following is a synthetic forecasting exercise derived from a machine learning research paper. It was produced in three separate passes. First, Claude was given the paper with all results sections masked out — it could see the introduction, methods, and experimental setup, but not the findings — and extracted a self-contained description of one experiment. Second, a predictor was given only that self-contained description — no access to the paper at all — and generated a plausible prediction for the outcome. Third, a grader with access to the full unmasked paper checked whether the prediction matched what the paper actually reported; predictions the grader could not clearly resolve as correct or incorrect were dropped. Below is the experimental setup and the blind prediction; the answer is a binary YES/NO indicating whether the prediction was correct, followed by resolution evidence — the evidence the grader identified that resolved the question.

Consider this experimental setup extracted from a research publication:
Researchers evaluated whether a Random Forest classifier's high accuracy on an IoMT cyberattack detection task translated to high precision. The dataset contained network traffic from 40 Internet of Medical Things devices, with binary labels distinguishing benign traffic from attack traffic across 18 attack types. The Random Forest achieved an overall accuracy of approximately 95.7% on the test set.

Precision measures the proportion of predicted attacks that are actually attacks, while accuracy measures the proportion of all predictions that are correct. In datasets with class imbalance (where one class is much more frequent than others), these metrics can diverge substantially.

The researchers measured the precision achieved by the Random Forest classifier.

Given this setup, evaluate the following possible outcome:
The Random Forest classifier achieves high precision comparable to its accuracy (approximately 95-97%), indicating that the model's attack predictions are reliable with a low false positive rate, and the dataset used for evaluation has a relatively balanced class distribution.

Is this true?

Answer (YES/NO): NO